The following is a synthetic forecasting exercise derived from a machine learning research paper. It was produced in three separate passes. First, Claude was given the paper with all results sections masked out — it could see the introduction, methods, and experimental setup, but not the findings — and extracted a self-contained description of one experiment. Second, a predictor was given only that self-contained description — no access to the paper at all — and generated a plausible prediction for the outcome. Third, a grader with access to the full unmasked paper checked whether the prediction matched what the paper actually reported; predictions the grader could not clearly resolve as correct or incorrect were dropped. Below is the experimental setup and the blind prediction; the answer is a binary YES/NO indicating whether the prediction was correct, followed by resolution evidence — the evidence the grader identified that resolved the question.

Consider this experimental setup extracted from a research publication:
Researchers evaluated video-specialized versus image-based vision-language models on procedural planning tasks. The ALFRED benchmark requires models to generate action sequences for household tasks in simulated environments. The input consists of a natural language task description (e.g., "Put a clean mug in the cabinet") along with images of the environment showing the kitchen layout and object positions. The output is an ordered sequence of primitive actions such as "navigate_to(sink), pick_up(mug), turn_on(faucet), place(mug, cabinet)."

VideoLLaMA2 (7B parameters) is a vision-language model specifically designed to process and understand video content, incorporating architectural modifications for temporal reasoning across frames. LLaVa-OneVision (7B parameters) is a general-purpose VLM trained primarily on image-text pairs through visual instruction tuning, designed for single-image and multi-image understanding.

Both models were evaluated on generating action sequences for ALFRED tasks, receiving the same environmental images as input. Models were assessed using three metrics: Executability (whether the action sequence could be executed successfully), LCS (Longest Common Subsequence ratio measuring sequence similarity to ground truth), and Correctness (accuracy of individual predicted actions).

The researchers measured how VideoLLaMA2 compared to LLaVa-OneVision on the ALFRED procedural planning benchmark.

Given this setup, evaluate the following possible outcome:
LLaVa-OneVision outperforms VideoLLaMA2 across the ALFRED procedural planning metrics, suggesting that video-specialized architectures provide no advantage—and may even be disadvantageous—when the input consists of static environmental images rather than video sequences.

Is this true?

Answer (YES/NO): NO